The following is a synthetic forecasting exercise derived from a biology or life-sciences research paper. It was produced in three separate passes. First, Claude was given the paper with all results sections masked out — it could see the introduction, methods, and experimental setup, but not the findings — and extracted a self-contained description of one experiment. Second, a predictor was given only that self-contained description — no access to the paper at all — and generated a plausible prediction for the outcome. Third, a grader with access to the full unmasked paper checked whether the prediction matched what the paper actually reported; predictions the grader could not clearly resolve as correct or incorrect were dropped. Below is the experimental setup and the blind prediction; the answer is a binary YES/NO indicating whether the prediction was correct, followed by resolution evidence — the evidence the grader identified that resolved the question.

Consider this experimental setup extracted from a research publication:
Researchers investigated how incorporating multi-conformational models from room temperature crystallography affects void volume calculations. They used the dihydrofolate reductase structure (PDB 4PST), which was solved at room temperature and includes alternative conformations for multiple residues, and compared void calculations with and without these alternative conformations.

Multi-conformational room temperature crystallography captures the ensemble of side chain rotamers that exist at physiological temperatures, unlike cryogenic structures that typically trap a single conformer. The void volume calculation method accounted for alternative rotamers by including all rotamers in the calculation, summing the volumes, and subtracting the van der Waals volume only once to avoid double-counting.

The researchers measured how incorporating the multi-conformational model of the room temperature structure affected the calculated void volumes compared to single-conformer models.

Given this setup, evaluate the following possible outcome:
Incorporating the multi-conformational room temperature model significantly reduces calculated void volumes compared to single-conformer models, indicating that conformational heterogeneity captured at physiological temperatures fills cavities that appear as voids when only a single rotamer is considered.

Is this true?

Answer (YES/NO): NO